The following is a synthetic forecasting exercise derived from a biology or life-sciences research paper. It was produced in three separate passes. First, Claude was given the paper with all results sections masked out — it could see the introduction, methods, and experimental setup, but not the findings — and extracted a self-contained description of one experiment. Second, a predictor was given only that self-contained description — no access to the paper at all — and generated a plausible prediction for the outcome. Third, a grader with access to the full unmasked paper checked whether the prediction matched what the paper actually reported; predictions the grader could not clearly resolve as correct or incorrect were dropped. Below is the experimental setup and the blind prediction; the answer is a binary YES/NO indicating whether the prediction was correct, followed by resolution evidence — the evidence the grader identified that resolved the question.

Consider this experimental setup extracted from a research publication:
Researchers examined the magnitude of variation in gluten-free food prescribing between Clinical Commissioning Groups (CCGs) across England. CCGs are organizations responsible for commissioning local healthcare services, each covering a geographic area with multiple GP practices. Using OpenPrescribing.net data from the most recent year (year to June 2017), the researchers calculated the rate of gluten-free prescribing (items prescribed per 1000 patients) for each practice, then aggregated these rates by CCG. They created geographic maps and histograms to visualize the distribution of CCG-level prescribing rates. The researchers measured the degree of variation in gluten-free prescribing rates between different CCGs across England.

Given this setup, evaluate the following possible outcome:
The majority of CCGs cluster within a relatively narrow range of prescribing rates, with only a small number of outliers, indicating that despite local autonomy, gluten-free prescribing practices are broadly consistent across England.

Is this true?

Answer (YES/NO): NO